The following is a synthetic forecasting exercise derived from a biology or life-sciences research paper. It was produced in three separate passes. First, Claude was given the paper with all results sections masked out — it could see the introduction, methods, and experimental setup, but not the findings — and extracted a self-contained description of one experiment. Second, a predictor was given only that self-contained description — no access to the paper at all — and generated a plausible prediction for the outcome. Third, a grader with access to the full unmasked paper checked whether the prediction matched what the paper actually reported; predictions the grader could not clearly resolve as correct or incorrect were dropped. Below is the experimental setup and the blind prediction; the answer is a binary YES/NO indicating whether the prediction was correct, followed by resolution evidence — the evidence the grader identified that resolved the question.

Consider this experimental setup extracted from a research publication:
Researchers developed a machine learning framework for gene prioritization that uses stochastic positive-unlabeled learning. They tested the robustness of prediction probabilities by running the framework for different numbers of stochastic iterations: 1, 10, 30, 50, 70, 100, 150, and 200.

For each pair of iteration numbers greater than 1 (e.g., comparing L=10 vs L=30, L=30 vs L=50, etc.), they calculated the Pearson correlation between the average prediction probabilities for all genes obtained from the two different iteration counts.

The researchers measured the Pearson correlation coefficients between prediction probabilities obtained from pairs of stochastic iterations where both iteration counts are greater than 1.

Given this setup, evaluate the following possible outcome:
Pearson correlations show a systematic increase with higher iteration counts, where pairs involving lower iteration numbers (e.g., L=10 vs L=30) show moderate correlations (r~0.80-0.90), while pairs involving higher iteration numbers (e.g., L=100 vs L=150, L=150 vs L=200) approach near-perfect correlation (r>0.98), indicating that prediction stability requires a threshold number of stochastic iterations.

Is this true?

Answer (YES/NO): NO